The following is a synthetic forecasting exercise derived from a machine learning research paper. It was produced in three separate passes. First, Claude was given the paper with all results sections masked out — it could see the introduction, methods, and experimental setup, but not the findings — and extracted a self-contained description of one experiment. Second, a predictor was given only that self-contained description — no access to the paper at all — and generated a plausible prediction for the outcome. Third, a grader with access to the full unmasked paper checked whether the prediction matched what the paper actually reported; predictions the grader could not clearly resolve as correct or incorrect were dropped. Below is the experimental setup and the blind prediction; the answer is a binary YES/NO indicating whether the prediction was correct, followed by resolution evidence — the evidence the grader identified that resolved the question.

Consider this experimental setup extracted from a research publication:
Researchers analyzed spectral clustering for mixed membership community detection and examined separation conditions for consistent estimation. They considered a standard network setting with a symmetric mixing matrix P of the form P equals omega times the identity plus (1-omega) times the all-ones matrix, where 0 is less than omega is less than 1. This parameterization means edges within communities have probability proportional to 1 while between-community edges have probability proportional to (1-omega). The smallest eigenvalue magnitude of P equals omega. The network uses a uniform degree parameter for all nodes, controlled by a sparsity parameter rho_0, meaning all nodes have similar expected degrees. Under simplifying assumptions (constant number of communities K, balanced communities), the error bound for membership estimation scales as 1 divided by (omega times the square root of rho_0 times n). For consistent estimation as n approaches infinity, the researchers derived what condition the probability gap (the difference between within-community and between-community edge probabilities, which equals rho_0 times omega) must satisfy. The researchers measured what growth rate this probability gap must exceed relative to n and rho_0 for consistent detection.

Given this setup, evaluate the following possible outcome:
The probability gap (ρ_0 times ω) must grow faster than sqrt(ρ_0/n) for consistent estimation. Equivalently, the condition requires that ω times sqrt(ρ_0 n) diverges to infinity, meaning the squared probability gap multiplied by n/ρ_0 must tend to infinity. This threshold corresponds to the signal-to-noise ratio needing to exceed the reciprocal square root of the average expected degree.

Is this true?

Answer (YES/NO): NO